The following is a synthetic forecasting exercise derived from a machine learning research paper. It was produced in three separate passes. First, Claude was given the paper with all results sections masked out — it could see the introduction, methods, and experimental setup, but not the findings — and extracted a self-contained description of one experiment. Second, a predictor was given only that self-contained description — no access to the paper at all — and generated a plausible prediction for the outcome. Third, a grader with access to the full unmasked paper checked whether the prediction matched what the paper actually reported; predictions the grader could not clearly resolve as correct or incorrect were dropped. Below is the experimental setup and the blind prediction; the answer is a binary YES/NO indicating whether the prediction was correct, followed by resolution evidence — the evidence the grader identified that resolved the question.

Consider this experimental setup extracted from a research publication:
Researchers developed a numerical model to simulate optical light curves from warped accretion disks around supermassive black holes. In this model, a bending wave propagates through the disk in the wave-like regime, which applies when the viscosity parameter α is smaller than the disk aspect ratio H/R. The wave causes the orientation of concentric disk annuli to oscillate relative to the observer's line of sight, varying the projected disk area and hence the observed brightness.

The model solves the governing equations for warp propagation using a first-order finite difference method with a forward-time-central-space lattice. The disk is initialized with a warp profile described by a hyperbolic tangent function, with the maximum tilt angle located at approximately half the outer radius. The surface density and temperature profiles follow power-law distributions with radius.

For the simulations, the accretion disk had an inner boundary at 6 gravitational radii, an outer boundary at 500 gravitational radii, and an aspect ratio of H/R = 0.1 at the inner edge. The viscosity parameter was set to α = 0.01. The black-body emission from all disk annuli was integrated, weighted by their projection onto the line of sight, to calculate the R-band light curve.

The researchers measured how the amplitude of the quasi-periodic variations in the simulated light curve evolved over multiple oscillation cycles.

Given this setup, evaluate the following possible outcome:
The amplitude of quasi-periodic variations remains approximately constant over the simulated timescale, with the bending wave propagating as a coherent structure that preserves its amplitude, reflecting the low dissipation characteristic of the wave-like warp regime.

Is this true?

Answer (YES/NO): NO